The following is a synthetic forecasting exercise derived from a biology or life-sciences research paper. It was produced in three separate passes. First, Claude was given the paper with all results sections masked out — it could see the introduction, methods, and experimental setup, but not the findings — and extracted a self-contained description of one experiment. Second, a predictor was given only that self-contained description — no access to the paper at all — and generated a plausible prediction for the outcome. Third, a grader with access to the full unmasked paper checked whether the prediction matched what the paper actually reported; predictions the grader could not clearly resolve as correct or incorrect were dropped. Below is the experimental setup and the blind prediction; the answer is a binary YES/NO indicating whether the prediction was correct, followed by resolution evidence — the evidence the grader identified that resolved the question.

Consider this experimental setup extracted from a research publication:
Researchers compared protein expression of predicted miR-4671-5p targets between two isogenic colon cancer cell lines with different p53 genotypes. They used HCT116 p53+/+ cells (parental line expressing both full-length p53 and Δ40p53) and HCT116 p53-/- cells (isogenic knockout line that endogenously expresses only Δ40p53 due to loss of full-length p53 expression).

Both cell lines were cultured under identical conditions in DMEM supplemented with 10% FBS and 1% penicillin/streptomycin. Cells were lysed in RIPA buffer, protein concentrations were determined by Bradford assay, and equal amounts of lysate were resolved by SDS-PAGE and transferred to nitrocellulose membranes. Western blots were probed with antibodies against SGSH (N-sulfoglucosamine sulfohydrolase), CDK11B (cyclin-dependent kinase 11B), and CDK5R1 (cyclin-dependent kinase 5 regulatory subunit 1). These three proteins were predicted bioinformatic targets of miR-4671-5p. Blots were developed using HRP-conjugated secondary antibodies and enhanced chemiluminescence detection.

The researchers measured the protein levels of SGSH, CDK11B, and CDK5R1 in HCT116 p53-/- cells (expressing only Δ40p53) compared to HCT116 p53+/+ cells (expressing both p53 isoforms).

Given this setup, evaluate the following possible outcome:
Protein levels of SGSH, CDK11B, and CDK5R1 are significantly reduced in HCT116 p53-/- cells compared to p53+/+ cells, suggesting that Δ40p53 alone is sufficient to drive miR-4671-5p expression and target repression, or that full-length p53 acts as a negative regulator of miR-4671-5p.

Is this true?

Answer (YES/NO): NO